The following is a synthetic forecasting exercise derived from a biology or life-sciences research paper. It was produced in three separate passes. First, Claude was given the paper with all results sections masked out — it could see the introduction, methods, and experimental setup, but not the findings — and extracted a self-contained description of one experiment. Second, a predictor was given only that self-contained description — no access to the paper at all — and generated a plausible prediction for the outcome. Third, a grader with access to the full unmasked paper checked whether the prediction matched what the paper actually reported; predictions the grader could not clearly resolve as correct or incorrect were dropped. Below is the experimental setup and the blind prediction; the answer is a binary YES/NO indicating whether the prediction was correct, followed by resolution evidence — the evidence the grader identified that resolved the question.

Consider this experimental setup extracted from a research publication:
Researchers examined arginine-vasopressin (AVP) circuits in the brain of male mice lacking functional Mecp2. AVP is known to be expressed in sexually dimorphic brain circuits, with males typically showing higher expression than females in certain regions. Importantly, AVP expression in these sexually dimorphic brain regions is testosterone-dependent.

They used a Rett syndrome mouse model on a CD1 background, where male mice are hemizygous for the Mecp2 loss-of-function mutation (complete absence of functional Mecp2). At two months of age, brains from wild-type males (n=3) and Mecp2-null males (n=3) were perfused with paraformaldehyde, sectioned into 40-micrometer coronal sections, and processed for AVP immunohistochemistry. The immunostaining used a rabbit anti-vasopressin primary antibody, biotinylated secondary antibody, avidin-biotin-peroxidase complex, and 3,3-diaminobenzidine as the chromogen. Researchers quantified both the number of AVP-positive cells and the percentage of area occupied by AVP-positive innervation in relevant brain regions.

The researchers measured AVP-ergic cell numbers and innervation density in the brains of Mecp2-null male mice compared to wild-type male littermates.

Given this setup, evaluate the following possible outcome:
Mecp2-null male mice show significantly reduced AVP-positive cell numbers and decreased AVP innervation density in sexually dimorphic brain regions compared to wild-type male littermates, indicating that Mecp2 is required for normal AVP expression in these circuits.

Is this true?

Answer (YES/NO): NO